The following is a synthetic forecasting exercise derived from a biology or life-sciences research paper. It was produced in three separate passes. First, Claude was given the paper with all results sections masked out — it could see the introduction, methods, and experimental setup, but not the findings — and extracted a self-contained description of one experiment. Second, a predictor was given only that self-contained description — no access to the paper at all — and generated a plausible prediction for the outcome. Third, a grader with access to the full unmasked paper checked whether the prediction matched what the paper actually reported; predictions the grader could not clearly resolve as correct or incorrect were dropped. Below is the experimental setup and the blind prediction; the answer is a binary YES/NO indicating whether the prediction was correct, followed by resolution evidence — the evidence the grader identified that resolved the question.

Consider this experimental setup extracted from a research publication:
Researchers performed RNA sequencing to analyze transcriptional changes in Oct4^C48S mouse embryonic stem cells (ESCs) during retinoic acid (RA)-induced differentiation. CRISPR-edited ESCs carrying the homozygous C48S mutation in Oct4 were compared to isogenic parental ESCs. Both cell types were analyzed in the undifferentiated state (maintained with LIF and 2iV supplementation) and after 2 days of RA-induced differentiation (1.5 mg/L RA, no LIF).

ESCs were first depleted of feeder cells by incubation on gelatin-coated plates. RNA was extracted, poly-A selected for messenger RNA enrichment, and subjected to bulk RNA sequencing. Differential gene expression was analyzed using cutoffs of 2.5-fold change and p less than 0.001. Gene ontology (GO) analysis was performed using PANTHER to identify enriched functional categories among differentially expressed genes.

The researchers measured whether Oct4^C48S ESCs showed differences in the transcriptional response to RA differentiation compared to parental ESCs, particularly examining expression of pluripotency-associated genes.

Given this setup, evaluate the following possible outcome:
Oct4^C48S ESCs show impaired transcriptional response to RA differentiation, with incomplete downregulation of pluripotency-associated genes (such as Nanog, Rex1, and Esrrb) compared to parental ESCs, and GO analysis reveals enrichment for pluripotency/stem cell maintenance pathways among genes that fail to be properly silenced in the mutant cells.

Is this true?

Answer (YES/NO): YES